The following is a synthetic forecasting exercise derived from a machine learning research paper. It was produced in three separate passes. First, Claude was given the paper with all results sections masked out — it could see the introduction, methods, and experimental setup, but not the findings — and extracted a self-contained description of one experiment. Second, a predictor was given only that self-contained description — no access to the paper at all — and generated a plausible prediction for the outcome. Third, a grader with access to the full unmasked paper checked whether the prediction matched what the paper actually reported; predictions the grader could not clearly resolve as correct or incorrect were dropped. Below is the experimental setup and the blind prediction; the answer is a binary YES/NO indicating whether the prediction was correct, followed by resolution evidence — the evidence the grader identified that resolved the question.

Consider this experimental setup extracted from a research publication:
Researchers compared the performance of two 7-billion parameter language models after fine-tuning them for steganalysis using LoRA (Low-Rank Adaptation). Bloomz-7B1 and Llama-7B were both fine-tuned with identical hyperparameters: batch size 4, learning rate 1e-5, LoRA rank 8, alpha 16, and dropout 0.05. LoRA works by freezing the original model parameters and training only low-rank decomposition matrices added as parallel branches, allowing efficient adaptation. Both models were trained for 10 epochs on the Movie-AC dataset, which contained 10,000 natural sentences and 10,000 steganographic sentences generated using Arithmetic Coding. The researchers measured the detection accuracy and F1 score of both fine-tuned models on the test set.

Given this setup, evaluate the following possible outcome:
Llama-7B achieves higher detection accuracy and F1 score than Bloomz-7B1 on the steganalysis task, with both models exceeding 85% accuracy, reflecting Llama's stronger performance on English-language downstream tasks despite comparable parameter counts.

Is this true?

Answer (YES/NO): YES